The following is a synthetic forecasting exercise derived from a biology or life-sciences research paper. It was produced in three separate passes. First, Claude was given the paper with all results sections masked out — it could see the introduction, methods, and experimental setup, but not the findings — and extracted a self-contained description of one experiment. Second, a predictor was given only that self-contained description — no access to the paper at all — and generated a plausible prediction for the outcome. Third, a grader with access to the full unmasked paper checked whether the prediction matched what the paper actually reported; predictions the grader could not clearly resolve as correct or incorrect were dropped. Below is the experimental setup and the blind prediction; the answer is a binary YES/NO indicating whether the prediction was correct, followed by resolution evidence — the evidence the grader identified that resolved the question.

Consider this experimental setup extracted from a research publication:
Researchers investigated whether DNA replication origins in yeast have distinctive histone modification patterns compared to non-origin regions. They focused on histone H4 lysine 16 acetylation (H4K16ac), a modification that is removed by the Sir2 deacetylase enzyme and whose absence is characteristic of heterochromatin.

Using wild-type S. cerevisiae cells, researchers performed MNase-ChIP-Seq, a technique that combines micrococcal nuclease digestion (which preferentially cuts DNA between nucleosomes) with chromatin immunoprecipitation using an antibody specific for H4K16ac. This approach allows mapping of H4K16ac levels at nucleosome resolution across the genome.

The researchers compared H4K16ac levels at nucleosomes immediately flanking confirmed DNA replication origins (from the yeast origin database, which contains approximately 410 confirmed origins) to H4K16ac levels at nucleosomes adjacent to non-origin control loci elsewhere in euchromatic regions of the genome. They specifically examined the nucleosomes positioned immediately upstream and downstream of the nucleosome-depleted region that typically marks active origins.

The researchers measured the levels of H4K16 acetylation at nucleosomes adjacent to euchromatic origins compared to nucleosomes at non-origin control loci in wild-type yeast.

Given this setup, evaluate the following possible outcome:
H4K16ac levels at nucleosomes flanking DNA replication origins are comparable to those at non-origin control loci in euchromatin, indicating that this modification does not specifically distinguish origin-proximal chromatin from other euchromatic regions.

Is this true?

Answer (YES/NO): NO